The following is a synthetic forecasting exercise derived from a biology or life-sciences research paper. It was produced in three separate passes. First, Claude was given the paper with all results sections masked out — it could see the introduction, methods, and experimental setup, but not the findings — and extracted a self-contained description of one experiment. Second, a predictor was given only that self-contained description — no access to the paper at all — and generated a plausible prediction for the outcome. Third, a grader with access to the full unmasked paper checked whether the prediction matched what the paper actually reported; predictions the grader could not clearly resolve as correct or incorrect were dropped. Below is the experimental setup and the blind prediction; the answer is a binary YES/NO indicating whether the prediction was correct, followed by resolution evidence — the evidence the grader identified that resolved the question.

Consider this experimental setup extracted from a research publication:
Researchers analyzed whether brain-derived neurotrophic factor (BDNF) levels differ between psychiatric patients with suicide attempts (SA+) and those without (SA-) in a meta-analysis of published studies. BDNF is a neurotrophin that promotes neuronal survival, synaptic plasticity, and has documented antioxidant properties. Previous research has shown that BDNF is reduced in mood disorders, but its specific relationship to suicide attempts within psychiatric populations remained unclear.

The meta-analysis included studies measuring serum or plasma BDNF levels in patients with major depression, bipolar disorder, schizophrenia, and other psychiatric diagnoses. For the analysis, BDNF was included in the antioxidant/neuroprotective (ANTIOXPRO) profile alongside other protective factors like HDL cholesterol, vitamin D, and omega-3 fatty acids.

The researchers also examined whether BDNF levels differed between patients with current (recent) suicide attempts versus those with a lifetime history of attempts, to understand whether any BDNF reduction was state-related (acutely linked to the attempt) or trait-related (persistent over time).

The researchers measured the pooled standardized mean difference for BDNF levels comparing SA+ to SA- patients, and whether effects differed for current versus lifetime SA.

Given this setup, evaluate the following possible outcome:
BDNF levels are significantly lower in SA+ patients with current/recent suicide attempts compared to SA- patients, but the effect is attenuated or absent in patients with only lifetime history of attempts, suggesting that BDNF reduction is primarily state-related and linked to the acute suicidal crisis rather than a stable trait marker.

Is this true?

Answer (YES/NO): NO